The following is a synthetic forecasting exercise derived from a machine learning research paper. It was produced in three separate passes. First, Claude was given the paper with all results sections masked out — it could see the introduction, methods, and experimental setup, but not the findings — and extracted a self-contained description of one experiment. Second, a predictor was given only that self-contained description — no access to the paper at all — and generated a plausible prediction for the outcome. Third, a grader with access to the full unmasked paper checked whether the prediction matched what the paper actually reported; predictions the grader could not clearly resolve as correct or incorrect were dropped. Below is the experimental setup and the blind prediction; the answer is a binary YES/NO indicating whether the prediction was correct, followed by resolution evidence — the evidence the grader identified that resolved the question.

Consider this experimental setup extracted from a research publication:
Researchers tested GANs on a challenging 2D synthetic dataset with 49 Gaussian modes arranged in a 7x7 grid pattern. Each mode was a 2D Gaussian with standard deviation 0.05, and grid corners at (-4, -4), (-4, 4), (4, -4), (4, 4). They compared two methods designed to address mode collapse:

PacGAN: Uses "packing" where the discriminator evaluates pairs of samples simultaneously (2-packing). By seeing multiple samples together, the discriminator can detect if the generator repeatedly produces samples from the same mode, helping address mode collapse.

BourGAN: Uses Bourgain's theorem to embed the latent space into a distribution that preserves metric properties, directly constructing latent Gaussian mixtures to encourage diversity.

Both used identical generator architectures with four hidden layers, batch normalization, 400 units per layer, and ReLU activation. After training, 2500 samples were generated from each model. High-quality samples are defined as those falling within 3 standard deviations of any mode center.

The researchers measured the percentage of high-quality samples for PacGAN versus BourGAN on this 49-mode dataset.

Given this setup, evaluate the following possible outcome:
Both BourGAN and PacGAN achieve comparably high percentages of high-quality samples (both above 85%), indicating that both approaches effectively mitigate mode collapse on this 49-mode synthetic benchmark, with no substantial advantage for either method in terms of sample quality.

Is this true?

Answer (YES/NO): NO